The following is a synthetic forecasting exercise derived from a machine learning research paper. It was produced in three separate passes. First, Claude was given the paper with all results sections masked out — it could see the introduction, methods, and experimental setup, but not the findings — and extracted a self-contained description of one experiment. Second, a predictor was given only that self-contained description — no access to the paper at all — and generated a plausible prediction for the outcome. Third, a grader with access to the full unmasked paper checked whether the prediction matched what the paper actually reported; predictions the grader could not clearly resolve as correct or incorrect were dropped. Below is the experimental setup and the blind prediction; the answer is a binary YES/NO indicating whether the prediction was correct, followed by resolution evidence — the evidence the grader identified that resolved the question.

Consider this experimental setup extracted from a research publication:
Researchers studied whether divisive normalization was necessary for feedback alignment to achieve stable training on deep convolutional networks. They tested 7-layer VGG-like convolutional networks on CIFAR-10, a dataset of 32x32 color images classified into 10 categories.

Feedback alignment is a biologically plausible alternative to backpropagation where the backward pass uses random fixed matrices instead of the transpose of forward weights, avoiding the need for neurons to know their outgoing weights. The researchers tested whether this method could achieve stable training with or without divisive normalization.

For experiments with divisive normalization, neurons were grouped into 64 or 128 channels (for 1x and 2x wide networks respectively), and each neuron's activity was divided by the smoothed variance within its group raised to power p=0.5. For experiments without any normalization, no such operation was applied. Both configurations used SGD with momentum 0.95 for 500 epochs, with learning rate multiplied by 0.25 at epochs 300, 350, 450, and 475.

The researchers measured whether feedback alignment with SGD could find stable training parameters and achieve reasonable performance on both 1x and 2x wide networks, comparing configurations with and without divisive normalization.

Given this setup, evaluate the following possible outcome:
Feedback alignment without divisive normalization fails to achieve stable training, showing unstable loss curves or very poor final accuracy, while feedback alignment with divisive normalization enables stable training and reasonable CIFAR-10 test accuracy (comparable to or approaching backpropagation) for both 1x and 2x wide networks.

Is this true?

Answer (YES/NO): NO